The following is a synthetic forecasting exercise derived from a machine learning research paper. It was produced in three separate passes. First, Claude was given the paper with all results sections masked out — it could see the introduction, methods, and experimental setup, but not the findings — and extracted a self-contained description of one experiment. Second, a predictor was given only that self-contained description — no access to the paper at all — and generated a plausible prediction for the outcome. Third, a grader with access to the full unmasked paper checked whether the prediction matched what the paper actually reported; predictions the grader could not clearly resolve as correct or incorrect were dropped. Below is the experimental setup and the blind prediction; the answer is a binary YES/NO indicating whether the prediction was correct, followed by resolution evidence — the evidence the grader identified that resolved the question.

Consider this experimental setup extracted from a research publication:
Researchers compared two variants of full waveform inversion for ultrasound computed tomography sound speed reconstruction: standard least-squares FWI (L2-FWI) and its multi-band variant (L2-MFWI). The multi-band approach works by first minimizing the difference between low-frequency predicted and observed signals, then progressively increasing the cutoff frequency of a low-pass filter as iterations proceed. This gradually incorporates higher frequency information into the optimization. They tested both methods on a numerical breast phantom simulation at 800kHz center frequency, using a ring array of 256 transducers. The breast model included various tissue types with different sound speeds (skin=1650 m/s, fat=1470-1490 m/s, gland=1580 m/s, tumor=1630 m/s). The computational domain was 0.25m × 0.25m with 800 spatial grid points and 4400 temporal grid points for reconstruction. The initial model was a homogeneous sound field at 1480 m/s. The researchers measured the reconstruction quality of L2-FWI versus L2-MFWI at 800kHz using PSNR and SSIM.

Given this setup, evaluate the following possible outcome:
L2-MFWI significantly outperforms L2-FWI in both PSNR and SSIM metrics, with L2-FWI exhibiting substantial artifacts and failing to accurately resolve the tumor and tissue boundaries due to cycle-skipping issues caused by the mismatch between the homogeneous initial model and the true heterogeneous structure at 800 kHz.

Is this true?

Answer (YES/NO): NO